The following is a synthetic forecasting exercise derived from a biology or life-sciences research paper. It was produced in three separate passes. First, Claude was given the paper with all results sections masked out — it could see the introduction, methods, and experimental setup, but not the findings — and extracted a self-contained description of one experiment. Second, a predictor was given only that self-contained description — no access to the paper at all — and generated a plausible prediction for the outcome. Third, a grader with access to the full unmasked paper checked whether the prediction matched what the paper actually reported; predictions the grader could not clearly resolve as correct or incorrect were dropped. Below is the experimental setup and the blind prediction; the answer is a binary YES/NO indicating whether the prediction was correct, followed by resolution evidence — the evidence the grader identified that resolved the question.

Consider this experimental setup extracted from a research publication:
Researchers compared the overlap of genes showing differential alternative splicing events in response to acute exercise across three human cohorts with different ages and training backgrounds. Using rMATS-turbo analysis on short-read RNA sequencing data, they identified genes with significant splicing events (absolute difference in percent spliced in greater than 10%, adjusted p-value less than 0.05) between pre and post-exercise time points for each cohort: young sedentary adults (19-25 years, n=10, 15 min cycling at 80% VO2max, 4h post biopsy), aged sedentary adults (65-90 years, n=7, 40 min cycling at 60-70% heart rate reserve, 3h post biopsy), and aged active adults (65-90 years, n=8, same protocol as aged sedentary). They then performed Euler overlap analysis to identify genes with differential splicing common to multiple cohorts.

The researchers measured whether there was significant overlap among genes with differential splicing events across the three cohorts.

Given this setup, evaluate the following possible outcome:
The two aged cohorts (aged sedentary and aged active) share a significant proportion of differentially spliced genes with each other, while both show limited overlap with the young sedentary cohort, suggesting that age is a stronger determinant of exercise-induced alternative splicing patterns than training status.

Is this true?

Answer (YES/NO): YES